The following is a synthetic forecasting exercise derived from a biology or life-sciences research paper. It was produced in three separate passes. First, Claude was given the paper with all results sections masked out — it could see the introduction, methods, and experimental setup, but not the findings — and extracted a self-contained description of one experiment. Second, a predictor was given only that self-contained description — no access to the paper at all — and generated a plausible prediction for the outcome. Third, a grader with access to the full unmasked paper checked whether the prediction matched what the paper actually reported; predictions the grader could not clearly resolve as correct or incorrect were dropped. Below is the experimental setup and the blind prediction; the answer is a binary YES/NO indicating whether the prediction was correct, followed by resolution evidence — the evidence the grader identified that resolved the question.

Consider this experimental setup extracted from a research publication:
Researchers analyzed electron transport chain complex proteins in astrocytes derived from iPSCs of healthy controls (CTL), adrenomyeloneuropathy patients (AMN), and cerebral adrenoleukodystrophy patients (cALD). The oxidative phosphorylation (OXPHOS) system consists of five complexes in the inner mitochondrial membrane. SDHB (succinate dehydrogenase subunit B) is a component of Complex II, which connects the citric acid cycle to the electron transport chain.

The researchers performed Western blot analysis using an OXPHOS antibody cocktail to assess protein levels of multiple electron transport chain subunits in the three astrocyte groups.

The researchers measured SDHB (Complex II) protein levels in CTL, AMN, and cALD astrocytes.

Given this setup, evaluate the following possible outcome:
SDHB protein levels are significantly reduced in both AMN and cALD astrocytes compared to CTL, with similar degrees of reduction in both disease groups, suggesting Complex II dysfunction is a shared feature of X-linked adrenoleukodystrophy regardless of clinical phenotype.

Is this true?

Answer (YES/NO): NO